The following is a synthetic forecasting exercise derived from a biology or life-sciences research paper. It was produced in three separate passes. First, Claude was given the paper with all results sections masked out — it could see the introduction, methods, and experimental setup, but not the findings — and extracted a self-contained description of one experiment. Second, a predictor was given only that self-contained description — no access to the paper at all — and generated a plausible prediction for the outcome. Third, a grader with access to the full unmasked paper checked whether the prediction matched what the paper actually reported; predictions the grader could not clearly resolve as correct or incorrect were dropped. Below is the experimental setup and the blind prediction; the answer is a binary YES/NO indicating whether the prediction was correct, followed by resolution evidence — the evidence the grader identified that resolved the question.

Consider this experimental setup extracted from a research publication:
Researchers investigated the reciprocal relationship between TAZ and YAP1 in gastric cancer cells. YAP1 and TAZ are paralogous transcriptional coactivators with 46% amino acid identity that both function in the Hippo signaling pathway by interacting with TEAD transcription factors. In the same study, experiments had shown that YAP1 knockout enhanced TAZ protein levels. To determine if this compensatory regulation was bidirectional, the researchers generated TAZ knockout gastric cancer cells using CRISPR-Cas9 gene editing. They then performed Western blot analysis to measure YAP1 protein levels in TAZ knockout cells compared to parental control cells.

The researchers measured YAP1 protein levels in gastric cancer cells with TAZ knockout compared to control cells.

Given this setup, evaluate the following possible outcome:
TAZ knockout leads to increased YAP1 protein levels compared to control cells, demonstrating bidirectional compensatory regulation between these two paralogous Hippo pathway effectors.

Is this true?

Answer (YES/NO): YES